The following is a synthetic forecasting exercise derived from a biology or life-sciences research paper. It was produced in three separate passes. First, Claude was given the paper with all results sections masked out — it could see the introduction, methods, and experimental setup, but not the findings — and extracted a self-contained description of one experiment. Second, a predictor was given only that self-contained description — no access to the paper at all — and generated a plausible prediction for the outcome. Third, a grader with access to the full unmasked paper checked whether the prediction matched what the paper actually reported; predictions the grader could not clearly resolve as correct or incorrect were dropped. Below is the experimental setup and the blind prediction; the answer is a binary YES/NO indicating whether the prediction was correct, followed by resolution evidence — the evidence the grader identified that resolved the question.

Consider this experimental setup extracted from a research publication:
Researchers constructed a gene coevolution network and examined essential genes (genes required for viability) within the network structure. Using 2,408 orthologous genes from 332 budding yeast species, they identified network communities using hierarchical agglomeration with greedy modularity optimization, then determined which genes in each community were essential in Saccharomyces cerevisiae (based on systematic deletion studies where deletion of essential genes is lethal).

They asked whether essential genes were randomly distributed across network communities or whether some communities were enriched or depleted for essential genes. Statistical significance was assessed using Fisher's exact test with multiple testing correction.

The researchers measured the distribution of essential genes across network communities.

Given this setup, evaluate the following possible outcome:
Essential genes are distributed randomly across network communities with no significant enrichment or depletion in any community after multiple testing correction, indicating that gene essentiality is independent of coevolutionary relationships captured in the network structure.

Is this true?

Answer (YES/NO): NO